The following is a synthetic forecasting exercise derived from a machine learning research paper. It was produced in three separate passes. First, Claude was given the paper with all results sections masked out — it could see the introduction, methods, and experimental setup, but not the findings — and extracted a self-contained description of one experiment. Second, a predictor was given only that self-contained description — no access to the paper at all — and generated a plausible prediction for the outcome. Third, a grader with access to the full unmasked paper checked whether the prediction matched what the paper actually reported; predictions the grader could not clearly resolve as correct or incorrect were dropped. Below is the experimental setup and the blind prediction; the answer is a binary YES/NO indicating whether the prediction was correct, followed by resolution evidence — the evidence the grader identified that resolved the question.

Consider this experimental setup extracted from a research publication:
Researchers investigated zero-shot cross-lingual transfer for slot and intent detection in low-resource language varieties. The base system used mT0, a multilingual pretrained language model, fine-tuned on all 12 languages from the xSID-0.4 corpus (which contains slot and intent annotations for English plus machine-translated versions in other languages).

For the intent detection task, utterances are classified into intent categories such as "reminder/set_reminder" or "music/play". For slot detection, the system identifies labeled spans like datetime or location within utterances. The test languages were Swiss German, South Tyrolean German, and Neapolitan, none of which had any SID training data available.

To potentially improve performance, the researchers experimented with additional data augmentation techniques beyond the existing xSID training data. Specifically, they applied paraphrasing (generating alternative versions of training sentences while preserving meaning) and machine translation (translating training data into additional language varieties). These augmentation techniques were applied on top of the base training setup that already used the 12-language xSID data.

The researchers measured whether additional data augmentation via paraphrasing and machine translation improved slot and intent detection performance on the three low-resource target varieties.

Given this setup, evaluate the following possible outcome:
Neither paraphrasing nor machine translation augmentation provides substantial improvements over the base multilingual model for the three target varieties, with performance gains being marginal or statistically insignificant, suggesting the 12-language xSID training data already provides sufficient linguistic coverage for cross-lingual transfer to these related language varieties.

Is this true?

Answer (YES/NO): NO